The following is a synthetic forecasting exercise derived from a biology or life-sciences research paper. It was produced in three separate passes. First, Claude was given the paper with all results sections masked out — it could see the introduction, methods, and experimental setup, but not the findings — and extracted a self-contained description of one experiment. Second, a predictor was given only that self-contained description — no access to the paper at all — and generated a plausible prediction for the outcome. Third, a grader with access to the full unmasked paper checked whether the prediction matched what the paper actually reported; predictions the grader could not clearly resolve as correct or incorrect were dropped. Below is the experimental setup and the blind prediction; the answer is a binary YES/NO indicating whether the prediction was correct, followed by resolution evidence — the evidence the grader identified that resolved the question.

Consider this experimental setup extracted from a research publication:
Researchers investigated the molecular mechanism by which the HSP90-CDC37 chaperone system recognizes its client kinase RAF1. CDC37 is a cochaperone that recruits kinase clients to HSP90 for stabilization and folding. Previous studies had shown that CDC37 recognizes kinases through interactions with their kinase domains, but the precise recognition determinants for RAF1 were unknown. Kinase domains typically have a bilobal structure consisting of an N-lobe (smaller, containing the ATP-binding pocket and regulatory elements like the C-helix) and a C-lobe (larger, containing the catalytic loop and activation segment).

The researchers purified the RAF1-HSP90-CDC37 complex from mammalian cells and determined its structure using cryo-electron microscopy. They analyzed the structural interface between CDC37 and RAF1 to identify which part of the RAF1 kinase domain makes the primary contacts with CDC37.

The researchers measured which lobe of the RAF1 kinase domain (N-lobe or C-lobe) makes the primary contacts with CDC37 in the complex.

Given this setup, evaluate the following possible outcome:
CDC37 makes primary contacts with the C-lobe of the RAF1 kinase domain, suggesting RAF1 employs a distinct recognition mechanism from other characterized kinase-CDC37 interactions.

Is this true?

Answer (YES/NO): YES